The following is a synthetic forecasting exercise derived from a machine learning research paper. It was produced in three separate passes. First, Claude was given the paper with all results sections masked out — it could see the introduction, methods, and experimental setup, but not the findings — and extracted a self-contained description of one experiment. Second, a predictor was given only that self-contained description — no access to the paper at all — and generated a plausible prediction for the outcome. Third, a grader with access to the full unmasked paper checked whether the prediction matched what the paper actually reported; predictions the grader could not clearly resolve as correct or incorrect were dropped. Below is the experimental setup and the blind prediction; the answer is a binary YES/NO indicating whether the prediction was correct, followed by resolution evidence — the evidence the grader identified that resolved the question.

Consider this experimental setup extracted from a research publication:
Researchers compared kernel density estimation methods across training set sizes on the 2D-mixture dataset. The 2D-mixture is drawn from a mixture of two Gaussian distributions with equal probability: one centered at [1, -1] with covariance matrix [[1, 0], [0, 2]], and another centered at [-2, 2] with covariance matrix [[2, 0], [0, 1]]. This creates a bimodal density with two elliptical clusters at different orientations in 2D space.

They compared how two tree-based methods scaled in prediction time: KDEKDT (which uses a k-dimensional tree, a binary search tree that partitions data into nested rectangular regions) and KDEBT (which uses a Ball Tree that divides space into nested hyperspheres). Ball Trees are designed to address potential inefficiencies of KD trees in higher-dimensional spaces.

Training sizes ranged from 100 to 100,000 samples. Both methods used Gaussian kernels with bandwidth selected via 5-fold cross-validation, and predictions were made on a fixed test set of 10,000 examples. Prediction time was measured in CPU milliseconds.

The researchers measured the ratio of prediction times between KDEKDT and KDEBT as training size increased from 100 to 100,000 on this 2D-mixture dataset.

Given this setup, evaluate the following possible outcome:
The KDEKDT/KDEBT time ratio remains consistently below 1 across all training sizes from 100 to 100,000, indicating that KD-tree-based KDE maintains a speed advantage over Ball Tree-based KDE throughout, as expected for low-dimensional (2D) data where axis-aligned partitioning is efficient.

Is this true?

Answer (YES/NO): NO